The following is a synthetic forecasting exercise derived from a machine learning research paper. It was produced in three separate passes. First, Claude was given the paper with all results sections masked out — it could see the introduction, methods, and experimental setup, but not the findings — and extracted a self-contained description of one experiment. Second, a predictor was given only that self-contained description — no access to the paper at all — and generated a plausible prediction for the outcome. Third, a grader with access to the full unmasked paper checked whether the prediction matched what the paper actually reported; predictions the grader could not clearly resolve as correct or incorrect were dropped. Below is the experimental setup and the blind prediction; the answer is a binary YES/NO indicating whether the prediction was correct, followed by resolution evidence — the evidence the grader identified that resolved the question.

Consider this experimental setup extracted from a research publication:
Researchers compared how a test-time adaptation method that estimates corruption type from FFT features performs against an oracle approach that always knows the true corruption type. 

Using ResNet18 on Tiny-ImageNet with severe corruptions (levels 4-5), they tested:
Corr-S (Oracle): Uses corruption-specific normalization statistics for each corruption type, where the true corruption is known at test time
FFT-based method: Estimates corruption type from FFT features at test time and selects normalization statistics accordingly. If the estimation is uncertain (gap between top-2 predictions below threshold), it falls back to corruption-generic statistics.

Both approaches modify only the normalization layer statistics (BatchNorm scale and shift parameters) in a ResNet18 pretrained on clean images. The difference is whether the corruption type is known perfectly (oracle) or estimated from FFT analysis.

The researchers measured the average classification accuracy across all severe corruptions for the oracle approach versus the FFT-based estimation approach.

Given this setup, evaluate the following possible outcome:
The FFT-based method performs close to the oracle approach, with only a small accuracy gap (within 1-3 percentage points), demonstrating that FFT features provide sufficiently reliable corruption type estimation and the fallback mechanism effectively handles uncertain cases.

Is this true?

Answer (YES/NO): YES